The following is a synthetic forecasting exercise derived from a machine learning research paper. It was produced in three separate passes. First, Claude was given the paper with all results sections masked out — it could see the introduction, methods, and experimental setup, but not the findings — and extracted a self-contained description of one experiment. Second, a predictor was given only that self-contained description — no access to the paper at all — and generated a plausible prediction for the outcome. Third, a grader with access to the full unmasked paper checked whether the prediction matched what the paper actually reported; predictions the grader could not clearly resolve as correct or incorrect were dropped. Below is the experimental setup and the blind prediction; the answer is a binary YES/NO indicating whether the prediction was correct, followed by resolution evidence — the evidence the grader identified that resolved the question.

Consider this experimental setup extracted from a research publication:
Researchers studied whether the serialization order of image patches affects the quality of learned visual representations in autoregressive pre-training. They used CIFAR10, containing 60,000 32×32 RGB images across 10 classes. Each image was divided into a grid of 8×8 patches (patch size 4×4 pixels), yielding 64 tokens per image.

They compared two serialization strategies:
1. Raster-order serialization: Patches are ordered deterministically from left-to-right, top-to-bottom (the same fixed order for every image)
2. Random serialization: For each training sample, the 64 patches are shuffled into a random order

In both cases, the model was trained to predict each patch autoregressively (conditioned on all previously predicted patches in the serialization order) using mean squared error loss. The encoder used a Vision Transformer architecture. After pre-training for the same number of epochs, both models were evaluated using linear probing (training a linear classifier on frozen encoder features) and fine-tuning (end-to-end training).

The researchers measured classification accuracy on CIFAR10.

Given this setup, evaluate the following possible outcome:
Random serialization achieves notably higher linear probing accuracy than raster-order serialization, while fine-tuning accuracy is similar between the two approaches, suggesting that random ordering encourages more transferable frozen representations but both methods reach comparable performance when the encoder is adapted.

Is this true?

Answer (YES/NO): NO